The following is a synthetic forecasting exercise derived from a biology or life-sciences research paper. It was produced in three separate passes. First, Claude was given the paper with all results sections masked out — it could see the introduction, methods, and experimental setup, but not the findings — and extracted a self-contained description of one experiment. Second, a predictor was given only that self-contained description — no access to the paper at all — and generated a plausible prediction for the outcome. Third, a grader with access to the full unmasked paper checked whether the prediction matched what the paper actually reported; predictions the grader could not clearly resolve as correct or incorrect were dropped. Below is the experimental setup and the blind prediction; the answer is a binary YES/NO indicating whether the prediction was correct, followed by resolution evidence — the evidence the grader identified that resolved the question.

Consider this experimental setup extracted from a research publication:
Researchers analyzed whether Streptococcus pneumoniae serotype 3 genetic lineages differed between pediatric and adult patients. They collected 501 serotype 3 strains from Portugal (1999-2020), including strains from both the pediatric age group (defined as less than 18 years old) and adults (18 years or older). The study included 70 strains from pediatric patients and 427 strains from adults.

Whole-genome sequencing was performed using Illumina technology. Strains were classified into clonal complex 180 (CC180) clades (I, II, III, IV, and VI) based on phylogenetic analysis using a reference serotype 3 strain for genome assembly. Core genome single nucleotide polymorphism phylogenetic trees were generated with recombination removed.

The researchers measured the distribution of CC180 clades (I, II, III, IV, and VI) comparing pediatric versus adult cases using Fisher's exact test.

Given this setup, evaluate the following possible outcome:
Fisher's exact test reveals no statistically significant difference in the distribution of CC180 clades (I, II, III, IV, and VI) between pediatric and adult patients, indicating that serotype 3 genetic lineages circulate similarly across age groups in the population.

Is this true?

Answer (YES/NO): YES